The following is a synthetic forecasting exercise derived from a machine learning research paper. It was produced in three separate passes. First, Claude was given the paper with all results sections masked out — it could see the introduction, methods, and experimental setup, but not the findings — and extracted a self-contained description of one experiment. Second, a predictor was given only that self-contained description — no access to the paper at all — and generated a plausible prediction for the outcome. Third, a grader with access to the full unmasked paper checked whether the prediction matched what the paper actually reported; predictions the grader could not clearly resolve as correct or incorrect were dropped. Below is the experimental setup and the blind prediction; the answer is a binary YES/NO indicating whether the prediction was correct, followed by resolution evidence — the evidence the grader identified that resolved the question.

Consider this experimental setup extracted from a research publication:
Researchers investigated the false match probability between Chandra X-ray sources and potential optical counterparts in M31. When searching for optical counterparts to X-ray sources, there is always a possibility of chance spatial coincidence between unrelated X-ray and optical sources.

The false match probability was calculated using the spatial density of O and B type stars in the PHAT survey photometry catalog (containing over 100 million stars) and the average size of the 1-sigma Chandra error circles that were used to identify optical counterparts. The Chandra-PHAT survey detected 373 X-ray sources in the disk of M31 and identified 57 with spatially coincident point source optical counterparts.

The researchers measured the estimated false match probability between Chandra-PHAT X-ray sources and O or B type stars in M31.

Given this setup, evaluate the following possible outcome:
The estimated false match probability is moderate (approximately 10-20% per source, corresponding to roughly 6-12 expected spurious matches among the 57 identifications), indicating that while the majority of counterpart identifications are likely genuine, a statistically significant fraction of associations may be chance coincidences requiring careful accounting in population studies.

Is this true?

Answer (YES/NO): NO